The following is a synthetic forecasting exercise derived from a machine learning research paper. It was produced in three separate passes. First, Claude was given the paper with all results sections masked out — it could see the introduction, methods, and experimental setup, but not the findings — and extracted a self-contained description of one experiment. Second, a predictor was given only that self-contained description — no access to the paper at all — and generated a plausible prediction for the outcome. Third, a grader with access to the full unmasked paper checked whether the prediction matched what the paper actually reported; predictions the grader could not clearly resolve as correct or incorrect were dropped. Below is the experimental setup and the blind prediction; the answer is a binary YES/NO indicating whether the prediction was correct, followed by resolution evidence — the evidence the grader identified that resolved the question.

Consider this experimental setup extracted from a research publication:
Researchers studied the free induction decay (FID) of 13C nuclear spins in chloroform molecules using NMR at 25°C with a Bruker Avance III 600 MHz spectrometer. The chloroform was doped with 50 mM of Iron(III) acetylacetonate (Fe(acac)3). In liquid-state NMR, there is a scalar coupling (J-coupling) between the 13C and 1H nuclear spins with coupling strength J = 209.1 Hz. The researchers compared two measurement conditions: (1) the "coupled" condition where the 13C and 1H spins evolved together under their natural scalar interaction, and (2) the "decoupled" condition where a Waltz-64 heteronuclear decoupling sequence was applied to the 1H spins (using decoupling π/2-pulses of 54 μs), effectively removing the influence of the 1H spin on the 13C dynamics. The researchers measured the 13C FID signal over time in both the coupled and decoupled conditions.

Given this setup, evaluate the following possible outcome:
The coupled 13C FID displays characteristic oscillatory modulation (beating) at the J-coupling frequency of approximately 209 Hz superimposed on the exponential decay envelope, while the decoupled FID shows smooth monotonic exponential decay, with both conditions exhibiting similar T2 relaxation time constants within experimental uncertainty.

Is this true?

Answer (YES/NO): NO